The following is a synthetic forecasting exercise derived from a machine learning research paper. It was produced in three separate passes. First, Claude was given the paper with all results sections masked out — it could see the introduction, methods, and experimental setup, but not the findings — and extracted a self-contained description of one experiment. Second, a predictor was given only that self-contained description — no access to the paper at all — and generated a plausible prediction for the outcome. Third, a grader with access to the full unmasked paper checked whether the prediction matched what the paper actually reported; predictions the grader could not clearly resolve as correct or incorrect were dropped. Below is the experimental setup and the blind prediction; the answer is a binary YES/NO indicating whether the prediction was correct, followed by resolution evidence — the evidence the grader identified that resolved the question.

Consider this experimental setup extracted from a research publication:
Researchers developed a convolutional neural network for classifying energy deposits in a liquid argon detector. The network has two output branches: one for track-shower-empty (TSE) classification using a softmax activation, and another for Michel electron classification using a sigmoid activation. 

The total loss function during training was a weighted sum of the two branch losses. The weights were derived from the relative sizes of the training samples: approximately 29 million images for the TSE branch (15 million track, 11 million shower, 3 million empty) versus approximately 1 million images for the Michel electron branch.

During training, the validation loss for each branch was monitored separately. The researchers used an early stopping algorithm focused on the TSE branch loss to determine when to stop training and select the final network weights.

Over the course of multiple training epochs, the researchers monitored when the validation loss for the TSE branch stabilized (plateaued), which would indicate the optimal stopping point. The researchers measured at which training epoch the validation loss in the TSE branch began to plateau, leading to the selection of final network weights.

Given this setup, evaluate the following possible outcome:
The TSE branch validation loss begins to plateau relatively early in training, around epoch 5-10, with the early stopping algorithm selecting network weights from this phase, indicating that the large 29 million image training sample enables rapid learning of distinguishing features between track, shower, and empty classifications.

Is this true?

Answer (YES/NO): YES